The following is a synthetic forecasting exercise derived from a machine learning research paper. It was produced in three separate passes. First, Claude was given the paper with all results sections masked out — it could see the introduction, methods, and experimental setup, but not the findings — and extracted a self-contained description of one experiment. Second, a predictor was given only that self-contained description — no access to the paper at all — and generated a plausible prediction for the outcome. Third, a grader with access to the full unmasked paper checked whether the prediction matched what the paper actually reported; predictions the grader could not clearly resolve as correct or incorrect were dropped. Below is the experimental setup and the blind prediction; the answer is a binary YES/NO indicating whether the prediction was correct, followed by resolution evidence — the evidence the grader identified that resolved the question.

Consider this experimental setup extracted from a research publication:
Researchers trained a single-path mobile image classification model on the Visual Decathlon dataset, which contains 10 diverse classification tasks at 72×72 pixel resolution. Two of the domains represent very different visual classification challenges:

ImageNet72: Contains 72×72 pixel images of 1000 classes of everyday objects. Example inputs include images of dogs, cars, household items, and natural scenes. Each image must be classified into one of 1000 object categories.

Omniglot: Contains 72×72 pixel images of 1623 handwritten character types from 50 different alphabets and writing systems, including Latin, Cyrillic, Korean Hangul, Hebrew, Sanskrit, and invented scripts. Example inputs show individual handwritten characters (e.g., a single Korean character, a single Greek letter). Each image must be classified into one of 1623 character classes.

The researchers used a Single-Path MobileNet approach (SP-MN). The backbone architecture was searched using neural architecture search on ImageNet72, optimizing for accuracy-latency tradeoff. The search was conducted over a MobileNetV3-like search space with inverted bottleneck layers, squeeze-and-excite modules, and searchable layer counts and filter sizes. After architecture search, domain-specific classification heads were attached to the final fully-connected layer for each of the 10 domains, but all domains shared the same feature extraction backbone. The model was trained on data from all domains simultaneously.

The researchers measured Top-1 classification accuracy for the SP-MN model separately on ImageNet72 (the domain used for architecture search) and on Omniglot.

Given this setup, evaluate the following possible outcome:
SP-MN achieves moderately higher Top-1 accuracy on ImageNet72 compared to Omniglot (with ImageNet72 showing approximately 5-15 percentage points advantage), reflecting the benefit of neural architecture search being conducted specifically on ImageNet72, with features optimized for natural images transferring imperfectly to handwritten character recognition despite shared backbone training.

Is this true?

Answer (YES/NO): NO